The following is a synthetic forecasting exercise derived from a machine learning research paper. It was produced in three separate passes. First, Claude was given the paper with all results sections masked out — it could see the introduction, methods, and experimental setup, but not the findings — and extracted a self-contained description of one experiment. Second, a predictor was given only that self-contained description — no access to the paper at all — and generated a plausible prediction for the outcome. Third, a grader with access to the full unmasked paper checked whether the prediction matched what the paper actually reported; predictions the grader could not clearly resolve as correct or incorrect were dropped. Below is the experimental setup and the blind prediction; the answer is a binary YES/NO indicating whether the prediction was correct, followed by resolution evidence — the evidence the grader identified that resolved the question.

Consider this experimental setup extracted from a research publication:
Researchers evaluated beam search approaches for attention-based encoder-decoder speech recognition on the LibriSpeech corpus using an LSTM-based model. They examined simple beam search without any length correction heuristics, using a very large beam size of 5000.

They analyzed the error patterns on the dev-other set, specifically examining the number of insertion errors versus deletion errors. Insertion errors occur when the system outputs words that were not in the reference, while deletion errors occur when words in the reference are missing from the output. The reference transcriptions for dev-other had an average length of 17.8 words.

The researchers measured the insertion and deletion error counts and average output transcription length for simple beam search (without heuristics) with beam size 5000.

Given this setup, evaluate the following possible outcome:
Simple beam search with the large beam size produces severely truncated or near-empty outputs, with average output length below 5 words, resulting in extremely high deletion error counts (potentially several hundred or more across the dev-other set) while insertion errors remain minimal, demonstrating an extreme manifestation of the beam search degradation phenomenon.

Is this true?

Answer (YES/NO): NO